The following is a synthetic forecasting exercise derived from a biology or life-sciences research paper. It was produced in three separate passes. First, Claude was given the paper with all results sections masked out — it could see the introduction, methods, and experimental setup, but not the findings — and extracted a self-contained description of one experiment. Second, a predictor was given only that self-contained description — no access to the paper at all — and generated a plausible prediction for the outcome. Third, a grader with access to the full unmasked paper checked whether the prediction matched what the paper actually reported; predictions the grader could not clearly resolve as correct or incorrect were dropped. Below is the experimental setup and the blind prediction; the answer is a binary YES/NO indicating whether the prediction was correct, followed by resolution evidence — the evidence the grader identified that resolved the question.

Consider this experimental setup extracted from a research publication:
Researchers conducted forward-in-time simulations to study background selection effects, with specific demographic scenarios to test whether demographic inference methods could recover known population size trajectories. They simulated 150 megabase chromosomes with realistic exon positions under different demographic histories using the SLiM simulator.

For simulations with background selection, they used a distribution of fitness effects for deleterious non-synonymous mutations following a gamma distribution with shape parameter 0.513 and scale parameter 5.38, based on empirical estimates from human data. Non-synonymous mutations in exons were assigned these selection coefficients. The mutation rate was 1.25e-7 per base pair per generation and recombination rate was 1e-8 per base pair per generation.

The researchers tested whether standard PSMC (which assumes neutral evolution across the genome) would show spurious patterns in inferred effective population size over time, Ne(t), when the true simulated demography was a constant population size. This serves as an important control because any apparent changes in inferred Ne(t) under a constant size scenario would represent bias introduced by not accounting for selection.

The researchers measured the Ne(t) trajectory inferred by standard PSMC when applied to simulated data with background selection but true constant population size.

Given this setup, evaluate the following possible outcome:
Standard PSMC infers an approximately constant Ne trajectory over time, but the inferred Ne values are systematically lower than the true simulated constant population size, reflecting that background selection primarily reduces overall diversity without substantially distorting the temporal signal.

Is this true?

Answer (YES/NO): YES